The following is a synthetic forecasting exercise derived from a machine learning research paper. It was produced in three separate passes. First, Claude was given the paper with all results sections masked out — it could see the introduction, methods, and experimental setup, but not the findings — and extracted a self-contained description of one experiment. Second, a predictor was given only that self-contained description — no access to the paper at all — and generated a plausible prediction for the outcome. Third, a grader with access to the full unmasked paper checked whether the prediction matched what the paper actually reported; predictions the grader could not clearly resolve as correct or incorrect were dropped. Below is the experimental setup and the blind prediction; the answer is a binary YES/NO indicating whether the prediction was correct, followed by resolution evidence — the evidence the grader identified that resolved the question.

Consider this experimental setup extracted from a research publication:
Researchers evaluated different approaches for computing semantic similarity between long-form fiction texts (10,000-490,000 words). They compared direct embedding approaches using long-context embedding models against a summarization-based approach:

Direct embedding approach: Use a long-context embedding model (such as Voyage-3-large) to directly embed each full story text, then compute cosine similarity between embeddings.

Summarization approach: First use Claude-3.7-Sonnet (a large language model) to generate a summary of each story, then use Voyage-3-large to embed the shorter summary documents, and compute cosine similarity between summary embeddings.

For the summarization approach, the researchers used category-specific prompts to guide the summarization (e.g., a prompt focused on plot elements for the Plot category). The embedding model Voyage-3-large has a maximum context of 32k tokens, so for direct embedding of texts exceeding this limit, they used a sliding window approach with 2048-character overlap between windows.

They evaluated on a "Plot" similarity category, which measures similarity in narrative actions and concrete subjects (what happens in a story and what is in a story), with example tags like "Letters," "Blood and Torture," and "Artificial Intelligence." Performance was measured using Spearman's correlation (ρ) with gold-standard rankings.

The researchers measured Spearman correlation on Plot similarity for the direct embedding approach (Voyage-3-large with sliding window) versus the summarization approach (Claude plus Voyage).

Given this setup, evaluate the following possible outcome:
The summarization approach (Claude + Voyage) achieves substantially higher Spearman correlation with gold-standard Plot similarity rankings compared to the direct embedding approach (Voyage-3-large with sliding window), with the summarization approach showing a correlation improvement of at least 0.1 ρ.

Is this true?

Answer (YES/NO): NO